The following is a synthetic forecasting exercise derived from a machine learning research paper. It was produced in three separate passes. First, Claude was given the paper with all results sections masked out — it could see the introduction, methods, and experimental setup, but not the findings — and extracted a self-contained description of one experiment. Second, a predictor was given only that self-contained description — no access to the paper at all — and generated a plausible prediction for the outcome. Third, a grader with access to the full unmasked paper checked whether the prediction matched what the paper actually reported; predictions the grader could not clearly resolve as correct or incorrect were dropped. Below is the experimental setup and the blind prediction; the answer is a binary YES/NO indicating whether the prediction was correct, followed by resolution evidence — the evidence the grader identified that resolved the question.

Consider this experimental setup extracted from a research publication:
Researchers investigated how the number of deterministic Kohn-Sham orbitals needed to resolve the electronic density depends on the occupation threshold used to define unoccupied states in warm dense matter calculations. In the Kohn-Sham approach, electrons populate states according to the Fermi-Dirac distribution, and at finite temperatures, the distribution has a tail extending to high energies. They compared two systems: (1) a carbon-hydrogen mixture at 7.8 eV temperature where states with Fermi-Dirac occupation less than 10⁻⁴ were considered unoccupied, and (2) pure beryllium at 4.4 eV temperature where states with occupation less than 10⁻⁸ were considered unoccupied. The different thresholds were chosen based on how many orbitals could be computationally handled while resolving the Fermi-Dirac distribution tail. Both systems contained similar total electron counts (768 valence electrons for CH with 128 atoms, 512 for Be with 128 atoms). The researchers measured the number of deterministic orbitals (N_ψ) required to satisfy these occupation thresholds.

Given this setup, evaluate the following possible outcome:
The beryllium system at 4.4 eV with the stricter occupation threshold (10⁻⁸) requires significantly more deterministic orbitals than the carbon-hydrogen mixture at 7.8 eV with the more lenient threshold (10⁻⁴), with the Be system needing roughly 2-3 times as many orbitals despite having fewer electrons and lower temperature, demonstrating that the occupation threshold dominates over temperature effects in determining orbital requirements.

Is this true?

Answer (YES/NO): NO